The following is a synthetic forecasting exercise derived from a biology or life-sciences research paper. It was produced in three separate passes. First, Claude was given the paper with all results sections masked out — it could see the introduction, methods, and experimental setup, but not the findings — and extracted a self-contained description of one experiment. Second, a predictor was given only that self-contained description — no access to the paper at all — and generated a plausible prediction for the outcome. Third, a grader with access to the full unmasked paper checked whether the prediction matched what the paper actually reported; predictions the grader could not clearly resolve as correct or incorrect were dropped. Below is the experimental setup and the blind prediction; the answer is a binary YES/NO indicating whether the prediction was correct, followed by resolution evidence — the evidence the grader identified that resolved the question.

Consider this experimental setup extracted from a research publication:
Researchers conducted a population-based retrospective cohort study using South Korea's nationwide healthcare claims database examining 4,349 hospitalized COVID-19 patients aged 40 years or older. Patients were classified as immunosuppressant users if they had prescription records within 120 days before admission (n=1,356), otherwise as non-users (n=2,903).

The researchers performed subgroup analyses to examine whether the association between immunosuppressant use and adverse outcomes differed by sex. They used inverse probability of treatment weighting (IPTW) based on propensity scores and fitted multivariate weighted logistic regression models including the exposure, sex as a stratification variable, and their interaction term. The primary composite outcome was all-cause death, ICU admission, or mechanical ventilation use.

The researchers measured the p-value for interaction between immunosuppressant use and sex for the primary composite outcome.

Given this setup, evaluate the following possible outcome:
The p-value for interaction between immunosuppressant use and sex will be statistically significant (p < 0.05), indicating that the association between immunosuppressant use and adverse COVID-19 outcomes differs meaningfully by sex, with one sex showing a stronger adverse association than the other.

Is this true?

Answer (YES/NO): NO